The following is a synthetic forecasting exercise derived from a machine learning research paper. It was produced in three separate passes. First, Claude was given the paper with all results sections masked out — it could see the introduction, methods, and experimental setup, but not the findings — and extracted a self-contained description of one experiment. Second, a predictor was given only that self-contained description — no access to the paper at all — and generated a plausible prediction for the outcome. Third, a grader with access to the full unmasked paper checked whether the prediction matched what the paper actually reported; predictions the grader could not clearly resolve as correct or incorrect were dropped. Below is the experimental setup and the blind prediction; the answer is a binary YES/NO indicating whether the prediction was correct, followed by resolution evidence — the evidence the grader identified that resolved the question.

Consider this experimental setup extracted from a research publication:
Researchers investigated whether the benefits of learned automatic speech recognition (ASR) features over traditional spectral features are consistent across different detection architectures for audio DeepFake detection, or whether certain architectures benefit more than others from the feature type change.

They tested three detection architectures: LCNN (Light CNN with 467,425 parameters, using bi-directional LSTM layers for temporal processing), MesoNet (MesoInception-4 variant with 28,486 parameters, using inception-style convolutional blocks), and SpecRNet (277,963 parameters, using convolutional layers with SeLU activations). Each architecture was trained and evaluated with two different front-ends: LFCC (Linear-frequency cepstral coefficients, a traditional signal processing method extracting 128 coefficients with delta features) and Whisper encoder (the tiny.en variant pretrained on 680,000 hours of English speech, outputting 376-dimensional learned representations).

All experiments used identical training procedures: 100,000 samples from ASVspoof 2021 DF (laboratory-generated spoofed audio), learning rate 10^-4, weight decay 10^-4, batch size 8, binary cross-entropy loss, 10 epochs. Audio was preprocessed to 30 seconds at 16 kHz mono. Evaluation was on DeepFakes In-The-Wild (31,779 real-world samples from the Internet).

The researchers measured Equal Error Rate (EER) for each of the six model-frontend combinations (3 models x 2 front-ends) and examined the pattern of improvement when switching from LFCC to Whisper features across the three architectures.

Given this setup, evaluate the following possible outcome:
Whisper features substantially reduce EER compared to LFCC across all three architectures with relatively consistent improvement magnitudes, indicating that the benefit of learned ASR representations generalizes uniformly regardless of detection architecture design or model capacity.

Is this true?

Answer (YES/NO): NO